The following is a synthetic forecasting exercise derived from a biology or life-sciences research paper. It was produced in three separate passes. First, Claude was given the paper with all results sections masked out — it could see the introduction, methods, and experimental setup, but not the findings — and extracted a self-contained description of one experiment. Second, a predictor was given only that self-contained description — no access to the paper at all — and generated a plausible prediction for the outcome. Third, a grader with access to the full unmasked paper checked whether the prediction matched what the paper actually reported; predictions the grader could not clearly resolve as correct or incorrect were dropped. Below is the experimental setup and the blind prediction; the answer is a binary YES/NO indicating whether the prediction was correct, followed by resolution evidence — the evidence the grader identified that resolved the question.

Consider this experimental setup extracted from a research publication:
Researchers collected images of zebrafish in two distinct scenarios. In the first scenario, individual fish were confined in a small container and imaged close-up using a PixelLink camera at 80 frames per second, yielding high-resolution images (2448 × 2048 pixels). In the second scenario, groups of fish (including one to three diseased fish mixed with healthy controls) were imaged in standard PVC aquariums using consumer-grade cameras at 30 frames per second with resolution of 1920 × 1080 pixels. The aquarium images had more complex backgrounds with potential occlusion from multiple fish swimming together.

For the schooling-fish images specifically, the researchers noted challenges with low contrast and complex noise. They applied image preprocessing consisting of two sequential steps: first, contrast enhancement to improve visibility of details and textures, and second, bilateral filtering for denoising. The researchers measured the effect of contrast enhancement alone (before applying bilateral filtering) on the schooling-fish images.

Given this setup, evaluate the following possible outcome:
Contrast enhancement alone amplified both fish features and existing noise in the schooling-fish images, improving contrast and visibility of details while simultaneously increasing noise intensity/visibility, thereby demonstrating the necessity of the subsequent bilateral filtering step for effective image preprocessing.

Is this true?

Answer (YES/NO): YES